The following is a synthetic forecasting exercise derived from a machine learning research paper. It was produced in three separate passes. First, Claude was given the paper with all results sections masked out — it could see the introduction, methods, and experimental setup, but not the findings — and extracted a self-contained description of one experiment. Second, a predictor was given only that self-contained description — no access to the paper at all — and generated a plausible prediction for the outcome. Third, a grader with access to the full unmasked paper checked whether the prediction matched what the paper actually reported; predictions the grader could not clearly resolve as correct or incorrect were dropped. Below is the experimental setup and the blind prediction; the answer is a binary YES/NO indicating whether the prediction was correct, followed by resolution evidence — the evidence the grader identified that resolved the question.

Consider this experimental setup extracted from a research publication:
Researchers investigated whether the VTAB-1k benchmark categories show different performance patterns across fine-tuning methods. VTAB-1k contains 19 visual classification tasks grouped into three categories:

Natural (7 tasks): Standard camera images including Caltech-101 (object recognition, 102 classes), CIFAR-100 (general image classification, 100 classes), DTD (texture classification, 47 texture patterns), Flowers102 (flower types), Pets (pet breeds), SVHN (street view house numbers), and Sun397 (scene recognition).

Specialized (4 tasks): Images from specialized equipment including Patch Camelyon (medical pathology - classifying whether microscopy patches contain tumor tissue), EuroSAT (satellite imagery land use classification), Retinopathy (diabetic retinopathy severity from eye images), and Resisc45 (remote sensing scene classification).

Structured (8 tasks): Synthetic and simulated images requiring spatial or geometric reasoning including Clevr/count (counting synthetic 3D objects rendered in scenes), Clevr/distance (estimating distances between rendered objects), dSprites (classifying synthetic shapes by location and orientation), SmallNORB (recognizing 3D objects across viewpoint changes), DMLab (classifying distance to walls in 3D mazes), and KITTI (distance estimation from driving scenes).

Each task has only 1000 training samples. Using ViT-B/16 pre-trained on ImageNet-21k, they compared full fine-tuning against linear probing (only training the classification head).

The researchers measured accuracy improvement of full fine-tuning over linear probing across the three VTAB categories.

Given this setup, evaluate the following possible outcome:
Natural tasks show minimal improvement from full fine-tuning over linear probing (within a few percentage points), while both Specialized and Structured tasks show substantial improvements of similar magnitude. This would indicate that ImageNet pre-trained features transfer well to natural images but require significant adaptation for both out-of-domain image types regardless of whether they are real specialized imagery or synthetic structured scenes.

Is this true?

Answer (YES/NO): NO